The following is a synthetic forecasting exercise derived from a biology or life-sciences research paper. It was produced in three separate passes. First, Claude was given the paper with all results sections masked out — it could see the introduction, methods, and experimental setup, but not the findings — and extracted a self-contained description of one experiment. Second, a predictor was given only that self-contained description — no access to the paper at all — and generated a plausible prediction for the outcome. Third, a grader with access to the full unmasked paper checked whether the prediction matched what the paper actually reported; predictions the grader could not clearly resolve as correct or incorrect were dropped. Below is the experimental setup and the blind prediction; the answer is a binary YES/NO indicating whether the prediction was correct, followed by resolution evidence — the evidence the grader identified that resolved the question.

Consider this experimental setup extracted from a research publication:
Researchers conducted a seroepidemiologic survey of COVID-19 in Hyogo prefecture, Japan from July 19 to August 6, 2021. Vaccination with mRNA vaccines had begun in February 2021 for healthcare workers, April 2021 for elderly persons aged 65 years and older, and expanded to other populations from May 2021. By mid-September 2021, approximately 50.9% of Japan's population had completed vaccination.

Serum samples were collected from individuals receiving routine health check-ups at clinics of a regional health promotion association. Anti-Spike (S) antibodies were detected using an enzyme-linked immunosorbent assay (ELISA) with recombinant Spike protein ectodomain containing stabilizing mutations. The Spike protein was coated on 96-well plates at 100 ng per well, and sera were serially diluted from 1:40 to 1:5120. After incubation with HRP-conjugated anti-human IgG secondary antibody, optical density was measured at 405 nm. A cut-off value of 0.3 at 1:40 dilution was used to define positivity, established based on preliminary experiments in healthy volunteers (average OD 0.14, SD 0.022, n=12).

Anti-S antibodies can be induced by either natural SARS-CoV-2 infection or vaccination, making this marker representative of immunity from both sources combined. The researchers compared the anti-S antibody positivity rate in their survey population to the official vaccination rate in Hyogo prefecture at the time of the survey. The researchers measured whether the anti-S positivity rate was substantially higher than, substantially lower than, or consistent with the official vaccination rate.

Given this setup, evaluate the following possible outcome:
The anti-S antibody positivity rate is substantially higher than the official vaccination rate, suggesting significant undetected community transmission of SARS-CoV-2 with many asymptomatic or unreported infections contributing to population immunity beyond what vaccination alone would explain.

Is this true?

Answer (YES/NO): NO